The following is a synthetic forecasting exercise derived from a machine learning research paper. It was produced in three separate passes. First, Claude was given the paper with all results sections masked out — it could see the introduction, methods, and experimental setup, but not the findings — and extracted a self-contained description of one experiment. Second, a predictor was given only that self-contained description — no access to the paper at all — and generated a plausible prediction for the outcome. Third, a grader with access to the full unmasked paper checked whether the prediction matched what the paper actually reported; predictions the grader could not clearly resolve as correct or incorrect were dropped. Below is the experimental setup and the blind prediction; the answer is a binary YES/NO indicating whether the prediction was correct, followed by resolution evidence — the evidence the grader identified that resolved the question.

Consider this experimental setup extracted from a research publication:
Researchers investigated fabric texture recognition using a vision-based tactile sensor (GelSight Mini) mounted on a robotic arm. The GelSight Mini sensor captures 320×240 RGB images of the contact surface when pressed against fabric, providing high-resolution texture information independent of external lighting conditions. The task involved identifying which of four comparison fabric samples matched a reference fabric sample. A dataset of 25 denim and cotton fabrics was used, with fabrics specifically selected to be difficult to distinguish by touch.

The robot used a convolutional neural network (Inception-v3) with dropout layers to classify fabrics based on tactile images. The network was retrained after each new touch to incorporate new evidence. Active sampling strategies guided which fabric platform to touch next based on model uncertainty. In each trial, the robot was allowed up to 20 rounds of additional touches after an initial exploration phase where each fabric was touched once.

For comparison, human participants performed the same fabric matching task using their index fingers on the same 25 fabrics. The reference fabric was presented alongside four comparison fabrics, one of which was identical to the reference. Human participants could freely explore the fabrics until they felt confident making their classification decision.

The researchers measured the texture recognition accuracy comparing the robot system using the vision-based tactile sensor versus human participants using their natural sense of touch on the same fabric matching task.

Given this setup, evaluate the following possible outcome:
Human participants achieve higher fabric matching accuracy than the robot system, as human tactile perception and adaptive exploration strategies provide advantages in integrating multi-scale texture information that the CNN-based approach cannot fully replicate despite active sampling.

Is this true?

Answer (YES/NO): NO